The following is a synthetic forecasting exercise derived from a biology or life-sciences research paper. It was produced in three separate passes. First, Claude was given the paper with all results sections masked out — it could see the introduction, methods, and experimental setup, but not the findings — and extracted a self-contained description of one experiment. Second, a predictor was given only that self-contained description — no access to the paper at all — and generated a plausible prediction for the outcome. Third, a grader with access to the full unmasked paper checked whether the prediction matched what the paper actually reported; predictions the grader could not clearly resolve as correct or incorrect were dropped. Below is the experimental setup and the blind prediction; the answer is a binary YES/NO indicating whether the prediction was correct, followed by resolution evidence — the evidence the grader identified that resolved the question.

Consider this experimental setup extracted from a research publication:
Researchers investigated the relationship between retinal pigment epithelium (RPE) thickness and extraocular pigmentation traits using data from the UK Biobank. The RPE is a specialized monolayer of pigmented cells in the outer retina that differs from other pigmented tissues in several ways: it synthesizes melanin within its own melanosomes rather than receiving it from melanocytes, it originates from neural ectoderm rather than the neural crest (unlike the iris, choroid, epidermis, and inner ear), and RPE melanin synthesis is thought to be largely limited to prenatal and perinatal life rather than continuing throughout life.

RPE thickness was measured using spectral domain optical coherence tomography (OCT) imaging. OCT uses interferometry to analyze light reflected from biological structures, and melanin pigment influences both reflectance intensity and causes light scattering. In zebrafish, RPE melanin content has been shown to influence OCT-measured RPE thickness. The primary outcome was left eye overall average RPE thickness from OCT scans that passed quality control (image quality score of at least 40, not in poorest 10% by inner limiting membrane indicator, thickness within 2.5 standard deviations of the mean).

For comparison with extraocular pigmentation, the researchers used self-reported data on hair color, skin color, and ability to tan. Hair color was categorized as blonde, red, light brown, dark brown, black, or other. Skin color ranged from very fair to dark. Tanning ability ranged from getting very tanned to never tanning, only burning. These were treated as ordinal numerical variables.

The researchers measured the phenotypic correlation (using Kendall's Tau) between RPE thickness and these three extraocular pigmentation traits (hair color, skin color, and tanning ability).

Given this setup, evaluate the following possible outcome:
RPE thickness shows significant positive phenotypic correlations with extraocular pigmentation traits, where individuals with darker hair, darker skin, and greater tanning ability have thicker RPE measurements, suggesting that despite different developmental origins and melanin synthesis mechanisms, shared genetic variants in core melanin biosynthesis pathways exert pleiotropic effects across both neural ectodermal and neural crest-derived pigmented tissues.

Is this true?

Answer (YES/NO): NO